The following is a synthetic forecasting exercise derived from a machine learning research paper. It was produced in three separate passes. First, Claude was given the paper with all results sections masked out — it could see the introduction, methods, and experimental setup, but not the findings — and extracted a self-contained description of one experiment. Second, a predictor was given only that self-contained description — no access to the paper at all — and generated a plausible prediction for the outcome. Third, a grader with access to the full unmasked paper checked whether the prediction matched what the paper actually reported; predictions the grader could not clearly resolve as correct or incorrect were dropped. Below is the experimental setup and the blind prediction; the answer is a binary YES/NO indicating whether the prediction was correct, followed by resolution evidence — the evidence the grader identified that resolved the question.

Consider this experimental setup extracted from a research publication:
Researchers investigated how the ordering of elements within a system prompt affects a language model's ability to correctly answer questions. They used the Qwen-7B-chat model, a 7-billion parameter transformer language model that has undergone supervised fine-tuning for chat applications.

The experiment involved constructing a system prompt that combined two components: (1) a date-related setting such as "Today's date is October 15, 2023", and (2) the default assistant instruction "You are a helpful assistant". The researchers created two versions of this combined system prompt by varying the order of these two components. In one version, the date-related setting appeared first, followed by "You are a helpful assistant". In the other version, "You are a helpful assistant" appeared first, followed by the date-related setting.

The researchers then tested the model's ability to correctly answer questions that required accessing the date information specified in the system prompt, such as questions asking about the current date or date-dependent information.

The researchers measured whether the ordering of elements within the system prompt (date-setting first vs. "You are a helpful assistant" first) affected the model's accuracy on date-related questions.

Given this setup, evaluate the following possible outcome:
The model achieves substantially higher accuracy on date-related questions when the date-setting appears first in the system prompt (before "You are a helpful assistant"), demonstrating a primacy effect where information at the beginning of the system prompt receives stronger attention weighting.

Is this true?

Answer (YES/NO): NO